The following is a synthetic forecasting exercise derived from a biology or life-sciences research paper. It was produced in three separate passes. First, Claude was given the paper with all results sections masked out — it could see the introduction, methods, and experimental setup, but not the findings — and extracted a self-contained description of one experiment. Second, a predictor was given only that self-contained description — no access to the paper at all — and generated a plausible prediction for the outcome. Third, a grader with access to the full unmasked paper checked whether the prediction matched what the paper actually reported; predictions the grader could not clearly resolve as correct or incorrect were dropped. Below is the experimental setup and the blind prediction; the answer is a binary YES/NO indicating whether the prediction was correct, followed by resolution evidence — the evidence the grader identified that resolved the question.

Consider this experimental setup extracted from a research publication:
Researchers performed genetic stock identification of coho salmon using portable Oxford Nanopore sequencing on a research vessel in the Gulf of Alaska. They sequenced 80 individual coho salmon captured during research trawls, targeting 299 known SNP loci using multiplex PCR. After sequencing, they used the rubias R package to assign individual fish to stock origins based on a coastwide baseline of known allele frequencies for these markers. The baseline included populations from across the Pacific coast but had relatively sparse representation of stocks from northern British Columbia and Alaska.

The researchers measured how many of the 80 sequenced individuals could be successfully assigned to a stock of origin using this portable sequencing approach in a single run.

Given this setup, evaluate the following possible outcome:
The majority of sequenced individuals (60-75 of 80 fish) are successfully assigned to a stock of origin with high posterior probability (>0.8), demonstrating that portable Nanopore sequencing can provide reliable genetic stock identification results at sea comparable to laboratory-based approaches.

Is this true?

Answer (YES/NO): NO